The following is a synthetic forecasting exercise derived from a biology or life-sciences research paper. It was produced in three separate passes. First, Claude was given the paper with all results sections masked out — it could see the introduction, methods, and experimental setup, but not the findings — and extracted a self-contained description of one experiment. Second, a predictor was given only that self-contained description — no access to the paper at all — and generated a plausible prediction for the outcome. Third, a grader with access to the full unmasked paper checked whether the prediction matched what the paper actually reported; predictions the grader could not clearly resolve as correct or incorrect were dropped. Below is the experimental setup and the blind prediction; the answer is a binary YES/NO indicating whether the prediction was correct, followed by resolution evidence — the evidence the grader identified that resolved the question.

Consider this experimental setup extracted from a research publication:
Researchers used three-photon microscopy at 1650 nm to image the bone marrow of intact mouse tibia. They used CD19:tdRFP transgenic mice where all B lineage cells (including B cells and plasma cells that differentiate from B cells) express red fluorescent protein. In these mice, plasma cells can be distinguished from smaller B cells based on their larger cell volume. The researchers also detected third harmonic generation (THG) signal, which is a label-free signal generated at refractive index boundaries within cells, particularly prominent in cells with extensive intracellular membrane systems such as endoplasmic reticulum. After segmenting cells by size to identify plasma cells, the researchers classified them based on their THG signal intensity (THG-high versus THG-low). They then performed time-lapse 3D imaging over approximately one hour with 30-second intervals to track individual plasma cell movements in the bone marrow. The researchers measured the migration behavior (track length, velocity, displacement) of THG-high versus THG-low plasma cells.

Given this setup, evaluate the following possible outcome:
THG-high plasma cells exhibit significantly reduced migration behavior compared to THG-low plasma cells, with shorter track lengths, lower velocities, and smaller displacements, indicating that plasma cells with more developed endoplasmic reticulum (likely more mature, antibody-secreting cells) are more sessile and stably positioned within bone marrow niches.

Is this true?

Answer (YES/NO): YES